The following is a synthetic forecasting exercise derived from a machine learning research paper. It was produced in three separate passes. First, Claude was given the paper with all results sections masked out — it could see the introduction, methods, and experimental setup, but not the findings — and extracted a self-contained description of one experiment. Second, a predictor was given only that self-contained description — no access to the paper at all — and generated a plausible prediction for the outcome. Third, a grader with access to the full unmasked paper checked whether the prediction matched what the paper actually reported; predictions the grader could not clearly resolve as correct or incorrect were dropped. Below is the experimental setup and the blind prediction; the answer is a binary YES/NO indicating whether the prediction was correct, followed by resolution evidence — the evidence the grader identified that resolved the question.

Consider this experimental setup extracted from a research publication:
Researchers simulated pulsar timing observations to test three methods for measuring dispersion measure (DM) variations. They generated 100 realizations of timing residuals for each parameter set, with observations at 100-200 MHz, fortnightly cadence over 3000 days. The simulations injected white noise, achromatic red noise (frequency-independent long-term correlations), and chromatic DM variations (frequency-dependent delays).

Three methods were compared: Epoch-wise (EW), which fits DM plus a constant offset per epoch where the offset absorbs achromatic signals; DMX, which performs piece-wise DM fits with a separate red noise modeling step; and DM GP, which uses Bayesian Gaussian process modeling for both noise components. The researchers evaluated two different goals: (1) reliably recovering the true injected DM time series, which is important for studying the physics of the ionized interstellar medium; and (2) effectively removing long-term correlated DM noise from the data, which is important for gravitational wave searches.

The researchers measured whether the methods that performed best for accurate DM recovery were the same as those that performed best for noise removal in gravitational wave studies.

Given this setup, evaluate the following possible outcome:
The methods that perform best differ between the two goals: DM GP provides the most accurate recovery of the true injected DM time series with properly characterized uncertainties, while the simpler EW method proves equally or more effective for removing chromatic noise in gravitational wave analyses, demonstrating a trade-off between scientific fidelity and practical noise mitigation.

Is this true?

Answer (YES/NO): NO